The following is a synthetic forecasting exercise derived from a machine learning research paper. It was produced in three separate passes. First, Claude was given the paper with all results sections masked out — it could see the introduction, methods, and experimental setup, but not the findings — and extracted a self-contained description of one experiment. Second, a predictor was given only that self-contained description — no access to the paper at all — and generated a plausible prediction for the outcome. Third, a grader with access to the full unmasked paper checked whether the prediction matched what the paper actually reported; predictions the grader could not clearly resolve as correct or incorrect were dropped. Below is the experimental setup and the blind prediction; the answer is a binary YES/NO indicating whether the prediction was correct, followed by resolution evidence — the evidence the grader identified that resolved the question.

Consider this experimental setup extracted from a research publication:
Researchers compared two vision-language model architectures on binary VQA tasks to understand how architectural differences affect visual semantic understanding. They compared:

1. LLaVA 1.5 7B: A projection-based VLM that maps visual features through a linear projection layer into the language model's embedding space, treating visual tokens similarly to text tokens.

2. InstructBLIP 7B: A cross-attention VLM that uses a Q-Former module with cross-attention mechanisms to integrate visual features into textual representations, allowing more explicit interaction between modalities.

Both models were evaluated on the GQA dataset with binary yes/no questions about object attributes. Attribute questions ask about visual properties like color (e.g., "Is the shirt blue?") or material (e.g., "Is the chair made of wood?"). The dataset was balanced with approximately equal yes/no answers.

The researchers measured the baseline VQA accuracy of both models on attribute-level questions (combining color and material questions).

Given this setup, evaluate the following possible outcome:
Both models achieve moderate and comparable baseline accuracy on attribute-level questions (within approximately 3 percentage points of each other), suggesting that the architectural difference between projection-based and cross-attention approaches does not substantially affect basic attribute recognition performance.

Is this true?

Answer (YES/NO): YES